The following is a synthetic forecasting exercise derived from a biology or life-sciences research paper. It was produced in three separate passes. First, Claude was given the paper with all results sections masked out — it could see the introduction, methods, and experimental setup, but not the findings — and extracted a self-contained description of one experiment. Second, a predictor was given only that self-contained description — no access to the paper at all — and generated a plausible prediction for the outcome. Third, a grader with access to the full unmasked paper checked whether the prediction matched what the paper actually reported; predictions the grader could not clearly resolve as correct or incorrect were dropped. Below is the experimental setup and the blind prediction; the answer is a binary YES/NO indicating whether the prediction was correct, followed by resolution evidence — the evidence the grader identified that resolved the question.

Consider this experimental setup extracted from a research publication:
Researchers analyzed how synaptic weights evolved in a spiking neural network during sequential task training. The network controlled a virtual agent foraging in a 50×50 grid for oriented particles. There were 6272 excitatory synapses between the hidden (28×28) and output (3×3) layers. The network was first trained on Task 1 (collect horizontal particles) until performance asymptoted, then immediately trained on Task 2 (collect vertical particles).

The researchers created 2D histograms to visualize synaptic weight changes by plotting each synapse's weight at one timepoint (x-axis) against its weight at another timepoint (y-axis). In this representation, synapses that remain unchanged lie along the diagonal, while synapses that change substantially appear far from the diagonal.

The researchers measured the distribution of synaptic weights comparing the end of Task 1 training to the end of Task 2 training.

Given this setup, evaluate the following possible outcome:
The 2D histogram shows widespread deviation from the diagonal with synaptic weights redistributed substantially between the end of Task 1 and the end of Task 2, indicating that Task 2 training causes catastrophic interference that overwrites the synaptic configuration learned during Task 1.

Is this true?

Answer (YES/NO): YES